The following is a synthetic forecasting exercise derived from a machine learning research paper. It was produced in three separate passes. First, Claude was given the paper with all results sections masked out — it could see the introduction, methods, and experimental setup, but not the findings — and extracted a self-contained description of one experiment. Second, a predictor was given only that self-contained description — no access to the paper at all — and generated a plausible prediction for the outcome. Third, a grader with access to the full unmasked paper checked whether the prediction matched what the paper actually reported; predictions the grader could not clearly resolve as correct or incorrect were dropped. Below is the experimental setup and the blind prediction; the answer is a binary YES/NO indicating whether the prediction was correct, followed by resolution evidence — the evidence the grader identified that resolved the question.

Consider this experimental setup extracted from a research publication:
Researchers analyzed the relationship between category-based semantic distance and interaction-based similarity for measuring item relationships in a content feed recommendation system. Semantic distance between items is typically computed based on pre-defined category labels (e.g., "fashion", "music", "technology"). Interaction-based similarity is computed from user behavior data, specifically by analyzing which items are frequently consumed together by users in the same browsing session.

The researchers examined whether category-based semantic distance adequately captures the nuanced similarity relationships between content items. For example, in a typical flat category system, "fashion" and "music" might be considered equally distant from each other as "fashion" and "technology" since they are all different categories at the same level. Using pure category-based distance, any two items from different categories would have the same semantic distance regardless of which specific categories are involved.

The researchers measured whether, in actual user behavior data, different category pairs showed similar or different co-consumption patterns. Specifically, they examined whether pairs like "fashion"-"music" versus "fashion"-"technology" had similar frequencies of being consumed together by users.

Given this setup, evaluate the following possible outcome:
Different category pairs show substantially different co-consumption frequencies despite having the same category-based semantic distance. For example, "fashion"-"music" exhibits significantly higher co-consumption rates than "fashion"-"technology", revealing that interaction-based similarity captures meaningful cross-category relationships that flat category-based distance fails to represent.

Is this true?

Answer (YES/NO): YES